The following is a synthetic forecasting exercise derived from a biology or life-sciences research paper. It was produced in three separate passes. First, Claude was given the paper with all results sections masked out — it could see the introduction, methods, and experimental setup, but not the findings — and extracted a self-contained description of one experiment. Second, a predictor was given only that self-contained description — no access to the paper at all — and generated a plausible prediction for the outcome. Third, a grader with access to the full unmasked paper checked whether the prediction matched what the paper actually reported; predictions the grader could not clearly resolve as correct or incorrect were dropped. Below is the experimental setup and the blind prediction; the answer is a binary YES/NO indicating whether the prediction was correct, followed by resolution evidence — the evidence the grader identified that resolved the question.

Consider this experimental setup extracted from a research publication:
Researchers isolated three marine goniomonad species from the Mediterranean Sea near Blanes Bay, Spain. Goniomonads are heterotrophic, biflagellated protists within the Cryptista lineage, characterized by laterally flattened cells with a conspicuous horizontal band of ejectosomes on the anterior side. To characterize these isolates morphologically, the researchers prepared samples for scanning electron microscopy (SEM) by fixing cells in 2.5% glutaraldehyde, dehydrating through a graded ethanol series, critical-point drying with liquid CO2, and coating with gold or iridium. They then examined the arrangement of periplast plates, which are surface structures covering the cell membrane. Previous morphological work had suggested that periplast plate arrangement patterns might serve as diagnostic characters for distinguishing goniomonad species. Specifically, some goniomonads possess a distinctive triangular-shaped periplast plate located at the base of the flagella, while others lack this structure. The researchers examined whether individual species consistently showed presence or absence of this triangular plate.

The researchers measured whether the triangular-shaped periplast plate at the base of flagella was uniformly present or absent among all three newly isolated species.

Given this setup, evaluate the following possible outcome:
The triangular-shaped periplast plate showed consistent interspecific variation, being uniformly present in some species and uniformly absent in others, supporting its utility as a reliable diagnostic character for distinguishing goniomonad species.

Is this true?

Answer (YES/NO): YES